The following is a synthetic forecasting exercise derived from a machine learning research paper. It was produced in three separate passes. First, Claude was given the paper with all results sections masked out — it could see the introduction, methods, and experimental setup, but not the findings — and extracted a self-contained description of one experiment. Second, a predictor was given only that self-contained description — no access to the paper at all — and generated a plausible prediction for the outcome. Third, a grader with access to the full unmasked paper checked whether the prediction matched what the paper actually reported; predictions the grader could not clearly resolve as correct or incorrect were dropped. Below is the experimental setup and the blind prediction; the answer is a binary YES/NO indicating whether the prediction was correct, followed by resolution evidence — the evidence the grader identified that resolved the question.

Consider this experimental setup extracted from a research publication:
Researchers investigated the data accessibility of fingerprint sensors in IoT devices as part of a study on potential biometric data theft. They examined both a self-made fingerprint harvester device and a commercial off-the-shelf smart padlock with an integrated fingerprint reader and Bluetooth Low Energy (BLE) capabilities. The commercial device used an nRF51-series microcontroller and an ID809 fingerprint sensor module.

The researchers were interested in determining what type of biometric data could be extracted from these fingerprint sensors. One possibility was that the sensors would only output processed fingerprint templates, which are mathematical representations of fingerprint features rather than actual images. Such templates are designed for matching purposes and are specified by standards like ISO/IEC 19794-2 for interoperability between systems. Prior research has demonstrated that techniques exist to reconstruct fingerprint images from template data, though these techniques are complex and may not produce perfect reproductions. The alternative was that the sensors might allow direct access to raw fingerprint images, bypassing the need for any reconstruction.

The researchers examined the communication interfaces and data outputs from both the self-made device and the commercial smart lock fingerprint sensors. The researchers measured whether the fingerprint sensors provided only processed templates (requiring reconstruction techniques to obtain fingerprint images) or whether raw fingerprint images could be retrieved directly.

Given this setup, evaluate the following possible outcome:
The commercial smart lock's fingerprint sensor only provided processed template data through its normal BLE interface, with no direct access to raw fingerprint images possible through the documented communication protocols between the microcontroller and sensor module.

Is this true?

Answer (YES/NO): NO